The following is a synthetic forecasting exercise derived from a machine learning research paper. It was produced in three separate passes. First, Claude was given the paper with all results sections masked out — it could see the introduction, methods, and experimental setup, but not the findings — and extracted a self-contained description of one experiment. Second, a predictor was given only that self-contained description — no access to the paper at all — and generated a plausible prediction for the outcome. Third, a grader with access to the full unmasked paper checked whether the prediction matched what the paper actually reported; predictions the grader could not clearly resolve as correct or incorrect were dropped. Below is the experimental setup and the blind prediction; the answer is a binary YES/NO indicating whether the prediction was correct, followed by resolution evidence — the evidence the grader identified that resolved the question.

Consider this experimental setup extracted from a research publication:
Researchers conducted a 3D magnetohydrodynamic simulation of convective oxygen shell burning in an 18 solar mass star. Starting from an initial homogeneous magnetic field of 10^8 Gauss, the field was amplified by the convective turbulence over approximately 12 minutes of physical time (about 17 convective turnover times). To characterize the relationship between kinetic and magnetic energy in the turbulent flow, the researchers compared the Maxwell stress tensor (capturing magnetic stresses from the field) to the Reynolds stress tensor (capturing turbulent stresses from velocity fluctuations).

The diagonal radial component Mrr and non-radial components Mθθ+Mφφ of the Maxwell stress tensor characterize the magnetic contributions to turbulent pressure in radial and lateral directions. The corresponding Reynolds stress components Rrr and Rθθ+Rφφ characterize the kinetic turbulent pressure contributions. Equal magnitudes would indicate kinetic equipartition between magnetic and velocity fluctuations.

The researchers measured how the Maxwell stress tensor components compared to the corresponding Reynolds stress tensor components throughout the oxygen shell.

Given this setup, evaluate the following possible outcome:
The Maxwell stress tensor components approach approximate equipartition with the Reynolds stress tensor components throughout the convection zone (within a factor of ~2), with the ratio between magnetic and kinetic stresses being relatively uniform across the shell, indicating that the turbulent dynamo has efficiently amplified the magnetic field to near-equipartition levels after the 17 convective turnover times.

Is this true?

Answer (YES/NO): NO